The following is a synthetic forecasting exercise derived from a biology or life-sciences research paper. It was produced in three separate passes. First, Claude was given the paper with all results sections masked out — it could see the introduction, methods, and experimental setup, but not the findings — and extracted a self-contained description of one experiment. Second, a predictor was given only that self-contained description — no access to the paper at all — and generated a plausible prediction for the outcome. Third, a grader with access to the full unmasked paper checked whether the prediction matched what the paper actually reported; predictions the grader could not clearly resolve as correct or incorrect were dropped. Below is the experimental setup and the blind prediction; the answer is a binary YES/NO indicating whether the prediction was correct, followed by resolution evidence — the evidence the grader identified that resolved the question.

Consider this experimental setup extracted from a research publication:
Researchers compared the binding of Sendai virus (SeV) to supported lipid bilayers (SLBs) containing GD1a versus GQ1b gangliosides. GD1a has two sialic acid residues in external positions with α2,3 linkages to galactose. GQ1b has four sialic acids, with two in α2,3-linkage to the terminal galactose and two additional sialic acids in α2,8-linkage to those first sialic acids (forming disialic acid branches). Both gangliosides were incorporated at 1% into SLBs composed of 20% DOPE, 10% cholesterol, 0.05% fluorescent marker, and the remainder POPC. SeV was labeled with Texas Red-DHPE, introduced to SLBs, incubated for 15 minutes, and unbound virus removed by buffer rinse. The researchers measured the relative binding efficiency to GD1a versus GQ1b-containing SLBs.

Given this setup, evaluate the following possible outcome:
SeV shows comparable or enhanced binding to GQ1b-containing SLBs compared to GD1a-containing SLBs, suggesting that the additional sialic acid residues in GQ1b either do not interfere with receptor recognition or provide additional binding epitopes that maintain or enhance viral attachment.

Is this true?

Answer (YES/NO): YES